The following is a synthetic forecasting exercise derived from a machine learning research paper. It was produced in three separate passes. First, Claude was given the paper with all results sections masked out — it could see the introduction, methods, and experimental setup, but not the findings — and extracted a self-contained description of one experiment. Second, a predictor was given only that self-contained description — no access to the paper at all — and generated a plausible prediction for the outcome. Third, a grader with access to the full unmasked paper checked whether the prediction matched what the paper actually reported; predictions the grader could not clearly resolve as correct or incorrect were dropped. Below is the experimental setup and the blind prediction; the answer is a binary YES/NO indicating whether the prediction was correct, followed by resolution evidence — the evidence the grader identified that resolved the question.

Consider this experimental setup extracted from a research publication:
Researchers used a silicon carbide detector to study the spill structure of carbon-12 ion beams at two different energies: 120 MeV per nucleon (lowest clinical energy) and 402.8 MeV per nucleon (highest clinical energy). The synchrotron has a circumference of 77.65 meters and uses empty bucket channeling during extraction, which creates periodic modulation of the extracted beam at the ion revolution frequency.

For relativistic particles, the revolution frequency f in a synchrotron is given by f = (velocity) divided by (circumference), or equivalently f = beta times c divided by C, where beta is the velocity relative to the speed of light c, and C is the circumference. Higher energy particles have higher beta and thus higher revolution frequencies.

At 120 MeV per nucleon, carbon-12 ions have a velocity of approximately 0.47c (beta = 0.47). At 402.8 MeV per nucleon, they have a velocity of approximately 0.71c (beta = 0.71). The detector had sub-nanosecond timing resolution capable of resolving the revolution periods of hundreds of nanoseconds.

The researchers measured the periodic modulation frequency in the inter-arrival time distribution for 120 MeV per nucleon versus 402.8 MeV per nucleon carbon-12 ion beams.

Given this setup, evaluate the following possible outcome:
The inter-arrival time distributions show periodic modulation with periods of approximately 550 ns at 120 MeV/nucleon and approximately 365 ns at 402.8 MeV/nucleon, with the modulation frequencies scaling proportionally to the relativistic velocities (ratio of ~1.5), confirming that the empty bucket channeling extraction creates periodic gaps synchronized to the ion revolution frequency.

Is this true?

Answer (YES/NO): YES